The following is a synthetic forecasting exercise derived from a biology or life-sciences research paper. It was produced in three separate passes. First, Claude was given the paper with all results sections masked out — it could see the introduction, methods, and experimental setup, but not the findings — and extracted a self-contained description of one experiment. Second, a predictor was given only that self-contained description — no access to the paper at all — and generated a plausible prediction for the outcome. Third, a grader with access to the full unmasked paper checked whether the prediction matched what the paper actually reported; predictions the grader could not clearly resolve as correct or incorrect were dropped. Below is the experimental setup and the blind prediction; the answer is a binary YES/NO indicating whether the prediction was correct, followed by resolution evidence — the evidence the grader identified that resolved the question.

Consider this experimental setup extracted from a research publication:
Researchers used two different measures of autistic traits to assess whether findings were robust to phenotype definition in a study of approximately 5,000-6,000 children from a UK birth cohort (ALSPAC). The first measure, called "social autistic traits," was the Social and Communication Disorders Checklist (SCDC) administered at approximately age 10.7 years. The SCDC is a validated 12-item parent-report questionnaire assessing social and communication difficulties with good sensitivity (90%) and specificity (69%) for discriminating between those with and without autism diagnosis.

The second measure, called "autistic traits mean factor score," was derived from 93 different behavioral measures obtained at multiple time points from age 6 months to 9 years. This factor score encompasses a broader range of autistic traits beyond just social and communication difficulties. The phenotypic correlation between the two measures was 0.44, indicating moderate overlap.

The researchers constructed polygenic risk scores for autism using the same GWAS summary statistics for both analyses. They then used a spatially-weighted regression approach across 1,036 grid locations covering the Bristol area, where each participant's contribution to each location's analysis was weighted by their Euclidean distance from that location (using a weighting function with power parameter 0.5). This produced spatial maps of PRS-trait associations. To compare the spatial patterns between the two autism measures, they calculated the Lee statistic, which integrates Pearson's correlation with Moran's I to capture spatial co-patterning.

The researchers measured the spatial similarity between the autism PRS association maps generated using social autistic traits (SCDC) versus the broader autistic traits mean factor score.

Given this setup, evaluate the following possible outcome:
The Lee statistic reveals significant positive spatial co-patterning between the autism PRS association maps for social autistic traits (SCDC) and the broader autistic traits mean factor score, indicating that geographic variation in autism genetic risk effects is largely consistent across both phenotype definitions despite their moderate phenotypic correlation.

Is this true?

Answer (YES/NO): NO